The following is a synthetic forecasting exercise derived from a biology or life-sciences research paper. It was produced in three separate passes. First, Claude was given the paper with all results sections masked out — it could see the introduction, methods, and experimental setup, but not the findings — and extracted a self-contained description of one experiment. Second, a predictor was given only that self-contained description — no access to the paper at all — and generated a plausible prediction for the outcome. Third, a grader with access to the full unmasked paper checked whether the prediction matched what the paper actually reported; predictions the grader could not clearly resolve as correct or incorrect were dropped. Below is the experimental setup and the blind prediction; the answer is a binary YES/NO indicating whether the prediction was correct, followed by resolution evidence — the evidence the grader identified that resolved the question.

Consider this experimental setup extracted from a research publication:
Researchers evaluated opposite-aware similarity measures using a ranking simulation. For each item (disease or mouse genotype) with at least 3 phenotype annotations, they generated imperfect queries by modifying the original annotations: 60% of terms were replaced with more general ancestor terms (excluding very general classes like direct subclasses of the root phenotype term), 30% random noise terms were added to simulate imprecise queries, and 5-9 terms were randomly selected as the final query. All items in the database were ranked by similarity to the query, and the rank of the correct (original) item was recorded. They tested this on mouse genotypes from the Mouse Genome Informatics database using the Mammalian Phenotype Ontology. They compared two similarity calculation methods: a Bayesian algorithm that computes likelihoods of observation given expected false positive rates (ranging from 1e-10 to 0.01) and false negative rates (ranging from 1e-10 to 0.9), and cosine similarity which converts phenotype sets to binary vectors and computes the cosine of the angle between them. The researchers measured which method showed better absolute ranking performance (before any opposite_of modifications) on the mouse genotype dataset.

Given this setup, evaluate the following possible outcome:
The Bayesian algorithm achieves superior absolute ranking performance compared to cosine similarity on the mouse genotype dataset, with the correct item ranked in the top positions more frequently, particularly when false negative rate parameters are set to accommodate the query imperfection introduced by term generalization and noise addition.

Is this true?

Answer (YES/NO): YES